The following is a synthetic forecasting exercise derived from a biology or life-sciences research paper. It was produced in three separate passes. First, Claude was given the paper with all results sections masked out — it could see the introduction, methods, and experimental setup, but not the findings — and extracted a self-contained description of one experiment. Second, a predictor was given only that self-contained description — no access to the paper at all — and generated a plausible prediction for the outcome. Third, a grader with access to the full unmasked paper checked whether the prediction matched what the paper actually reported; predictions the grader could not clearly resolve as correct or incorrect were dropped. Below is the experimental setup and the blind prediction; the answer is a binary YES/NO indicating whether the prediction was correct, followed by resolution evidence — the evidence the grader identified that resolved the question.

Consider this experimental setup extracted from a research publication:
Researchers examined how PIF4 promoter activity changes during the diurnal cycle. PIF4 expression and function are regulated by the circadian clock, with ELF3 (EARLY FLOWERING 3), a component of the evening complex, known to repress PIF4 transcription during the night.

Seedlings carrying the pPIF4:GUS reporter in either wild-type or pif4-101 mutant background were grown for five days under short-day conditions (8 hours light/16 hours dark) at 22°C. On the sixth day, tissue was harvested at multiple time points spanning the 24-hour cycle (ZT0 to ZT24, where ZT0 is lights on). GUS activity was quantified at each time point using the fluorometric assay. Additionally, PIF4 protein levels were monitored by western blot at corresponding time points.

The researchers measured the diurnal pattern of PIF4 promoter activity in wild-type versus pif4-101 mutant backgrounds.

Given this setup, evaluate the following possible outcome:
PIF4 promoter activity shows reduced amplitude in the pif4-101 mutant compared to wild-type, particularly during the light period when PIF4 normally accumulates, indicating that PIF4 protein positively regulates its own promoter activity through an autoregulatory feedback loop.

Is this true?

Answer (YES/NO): NO